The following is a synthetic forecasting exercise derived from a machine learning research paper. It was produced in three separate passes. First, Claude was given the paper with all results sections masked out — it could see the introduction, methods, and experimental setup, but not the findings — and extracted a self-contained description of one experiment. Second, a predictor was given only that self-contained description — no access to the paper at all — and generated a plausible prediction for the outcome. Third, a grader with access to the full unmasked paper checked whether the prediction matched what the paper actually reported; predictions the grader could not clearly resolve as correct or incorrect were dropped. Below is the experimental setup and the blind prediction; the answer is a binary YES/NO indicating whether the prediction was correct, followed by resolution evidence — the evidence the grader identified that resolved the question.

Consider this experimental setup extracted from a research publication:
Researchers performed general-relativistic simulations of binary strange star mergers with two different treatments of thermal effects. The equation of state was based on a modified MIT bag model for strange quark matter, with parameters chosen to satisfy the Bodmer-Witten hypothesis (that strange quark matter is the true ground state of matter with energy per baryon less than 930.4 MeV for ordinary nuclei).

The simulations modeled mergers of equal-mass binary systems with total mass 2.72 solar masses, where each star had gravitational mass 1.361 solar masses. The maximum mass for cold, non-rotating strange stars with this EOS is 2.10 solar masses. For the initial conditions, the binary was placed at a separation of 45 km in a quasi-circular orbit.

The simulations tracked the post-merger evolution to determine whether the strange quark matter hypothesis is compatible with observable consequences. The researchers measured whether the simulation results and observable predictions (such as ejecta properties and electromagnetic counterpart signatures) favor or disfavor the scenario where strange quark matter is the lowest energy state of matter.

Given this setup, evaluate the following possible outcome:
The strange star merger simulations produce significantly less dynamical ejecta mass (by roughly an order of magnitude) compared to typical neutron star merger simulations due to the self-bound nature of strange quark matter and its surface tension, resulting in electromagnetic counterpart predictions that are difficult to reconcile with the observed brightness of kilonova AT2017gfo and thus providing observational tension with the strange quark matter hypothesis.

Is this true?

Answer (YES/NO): NO